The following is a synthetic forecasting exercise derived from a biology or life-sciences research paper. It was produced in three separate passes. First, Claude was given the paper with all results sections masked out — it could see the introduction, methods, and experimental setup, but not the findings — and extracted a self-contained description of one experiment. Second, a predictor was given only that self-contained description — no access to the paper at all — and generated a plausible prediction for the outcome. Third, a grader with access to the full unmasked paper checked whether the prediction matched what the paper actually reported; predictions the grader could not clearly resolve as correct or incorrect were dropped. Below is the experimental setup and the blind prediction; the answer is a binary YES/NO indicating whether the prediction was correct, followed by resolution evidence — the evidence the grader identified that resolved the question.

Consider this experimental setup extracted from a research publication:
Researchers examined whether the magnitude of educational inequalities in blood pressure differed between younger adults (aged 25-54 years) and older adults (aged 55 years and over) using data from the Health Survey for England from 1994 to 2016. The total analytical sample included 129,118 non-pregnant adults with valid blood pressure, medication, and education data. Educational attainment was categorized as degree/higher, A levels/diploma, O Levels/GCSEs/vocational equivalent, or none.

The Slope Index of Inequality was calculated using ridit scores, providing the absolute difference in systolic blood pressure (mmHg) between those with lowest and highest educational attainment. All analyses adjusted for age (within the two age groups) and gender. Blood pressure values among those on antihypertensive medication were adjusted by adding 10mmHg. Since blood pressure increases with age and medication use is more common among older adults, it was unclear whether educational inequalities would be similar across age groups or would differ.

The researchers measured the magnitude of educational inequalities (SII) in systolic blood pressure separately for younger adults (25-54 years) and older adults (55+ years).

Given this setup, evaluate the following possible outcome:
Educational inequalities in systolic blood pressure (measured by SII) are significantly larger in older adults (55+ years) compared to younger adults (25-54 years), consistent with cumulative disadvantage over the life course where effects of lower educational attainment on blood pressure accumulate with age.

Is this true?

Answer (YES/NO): NO